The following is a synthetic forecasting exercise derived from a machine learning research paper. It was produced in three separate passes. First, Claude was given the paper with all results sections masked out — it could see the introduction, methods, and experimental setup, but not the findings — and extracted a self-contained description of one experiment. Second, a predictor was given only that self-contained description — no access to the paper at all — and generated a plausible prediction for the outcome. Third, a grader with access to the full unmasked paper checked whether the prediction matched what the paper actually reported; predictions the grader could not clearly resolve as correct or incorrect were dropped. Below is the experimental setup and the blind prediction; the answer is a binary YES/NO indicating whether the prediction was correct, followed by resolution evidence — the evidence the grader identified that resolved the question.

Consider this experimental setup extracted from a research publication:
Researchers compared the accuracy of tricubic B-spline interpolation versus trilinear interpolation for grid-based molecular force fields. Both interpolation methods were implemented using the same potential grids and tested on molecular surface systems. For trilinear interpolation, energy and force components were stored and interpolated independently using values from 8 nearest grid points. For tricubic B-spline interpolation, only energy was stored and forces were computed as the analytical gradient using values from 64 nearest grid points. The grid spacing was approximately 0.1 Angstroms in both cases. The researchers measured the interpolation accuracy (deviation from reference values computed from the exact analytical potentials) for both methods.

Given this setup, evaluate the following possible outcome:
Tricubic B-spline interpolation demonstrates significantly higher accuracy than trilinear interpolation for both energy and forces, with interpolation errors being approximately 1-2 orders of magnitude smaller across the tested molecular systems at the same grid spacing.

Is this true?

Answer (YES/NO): NO